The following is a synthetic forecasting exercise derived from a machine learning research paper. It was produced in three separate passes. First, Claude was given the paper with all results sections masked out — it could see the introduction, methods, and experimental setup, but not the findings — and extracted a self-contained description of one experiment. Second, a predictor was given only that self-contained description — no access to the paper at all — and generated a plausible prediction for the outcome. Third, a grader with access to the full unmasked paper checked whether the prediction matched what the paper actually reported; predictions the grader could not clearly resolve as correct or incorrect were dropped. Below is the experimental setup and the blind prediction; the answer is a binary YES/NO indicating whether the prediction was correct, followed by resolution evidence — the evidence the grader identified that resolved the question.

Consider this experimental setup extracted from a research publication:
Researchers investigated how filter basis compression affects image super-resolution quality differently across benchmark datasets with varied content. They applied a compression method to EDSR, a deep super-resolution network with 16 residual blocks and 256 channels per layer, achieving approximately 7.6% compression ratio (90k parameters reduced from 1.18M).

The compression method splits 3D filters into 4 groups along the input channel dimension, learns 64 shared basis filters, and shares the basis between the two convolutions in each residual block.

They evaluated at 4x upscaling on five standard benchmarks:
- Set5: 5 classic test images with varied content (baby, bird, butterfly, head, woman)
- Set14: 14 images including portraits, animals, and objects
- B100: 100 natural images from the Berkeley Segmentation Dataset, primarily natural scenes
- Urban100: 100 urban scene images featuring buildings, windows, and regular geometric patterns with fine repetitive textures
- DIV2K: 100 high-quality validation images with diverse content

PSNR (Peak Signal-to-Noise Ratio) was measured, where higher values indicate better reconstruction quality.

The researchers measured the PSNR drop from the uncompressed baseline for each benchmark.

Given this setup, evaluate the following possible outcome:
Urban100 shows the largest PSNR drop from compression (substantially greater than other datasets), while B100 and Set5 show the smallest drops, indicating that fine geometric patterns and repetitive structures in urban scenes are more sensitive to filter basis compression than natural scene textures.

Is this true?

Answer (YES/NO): NO